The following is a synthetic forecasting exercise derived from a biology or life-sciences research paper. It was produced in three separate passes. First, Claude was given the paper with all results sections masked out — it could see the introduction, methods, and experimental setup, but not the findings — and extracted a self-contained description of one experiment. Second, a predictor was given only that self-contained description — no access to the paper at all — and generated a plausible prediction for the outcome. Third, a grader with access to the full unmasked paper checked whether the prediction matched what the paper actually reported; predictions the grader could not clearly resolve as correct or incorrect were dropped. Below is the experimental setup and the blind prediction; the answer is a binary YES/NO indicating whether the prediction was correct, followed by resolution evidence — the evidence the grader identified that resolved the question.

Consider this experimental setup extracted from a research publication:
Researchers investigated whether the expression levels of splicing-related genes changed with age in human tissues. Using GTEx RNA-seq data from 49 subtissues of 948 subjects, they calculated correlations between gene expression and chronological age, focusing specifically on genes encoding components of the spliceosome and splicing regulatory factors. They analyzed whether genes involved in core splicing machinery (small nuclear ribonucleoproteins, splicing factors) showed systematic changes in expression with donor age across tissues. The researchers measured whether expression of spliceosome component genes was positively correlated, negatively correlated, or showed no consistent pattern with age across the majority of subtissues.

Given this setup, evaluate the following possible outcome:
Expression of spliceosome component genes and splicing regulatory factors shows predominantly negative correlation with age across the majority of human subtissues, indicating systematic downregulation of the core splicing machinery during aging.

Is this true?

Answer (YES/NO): NO